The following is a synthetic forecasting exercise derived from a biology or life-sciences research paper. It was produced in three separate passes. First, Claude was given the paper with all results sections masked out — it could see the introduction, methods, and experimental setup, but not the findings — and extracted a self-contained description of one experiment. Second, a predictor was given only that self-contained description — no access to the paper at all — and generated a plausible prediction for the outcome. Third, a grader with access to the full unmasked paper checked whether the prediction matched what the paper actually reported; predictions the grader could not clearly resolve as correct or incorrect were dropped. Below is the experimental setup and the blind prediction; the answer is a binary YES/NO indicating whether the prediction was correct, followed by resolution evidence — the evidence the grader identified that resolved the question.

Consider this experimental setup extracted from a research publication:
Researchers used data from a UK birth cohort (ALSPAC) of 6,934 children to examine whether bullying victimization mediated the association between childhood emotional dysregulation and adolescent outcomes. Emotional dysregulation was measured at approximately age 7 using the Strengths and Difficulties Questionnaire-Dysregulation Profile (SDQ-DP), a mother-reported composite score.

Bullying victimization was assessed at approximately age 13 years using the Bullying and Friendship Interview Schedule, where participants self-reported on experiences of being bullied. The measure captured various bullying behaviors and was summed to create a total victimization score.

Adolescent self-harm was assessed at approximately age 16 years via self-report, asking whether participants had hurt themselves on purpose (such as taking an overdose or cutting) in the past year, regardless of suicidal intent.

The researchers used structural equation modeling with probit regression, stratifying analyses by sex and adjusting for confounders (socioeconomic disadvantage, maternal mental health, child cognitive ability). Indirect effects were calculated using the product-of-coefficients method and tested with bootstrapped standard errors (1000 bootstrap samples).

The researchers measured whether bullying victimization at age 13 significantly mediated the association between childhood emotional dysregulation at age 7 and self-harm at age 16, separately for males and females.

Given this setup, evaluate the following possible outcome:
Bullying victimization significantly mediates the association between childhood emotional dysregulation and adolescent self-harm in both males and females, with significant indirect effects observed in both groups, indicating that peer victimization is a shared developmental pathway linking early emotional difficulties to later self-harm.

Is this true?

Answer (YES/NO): NO